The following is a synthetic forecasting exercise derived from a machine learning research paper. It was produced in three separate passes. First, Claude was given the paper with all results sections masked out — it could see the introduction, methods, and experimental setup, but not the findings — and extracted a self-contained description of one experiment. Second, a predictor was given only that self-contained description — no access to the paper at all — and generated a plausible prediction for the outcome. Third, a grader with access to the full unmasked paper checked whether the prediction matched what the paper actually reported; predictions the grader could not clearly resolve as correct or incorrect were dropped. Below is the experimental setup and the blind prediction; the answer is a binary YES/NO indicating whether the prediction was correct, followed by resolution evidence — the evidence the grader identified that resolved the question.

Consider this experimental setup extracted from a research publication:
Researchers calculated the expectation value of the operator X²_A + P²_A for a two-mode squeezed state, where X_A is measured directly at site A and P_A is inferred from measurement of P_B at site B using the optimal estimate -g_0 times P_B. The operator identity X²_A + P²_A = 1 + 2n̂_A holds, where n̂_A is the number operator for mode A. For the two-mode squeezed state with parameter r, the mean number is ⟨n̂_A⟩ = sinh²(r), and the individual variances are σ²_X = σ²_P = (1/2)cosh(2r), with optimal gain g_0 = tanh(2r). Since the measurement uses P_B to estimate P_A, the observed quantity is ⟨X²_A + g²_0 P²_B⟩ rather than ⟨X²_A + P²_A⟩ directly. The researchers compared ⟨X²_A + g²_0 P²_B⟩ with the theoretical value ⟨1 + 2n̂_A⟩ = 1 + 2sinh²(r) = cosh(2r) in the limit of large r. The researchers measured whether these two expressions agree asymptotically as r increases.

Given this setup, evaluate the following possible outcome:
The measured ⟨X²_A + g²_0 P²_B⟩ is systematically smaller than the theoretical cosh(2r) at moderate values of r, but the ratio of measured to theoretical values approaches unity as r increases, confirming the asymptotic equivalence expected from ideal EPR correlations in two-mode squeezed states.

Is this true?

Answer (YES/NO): YES